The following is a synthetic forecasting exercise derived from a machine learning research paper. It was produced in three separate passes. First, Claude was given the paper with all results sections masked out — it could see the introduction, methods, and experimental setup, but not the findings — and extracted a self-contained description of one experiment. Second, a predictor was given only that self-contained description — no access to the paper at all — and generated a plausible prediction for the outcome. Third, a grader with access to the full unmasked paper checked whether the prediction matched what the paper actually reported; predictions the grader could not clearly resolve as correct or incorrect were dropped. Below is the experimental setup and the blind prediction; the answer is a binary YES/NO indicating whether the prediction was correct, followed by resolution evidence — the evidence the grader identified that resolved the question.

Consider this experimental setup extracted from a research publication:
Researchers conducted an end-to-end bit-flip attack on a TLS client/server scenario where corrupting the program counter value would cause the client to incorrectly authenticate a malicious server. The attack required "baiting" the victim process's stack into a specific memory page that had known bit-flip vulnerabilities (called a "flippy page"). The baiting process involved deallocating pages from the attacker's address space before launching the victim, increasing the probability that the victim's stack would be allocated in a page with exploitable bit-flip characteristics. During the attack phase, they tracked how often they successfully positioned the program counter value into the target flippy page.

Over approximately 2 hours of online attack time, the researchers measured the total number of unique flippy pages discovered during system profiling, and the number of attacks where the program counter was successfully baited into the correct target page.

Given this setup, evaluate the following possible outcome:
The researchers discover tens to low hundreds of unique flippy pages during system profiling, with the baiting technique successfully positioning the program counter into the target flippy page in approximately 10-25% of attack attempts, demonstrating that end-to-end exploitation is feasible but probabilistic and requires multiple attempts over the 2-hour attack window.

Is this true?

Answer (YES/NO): NO